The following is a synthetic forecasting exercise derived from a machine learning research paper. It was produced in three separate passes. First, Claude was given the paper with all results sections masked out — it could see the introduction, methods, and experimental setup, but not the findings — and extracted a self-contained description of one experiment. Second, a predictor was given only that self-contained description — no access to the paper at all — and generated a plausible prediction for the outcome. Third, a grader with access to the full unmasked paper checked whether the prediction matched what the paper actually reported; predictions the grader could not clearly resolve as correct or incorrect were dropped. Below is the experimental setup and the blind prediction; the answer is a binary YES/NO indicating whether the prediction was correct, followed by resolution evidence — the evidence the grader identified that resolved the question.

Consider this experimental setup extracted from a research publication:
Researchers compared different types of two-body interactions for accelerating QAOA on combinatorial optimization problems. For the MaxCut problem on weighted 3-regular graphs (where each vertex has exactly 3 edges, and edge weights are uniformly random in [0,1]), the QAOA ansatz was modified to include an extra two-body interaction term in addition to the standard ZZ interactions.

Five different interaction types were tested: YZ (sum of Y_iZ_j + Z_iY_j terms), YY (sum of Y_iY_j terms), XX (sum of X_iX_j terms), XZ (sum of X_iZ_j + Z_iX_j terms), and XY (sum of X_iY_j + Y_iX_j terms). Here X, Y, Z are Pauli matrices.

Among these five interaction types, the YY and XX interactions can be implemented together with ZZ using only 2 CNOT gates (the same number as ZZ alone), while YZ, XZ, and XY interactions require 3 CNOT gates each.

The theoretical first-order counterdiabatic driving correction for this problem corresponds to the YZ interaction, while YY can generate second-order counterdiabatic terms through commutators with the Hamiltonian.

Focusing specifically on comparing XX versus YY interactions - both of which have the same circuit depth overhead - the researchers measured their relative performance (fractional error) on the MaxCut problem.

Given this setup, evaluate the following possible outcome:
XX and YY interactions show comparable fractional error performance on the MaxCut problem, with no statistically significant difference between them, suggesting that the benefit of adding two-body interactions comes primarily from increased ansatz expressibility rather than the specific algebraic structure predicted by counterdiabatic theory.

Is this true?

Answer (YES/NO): NO